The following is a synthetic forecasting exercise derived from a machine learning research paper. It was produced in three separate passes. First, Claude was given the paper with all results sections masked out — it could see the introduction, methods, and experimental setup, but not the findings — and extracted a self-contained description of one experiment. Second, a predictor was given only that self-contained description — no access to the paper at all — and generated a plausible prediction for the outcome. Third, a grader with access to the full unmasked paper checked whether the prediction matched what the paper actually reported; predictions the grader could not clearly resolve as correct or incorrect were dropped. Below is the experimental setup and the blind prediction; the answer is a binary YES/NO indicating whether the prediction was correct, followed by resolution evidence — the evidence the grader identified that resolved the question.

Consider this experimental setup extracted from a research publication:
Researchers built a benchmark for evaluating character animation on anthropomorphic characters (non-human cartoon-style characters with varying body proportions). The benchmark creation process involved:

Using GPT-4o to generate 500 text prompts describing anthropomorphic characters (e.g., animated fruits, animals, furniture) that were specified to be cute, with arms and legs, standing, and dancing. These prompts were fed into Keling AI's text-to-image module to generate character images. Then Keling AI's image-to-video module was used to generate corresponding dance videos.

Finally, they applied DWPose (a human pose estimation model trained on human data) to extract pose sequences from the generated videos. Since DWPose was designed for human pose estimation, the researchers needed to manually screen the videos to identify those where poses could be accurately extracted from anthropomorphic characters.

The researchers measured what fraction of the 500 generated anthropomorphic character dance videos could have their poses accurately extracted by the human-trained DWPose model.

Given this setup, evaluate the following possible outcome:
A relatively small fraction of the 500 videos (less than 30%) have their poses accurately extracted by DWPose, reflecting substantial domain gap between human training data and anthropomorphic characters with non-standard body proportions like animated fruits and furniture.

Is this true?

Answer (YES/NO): YES